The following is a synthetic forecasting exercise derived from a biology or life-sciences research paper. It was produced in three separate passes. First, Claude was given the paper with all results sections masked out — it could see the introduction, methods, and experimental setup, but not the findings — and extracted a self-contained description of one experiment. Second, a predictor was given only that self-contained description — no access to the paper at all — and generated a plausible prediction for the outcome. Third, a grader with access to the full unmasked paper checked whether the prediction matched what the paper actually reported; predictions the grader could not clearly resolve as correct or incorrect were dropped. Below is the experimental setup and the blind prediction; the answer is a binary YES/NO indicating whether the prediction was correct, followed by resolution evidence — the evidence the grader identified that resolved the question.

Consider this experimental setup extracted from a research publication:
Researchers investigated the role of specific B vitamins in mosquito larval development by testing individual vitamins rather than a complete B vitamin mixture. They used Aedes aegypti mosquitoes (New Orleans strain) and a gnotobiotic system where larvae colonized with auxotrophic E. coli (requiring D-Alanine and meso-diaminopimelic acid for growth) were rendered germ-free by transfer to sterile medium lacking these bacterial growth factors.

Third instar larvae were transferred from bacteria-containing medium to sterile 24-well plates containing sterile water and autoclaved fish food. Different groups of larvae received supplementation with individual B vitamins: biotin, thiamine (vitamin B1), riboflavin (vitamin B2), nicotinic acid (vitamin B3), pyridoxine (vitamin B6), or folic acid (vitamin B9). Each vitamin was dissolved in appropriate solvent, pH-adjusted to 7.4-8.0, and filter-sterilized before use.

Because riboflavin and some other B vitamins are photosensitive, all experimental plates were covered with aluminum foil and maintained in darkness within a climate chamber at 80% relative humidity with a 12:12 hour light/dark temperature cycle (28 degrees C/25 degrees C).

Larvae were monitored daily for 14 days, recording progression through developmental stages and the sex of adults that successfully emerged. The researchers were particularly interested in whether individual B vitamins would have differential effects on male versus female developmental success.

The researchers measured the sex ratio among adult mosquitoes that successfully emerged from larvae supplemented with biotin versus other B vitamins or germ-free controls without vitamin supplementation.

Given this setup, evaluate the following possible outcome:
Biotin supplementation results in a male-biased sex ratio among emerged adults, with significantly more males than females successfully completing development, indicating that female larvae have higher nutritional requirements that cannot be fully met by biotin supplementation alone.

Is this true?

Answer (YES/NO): NO